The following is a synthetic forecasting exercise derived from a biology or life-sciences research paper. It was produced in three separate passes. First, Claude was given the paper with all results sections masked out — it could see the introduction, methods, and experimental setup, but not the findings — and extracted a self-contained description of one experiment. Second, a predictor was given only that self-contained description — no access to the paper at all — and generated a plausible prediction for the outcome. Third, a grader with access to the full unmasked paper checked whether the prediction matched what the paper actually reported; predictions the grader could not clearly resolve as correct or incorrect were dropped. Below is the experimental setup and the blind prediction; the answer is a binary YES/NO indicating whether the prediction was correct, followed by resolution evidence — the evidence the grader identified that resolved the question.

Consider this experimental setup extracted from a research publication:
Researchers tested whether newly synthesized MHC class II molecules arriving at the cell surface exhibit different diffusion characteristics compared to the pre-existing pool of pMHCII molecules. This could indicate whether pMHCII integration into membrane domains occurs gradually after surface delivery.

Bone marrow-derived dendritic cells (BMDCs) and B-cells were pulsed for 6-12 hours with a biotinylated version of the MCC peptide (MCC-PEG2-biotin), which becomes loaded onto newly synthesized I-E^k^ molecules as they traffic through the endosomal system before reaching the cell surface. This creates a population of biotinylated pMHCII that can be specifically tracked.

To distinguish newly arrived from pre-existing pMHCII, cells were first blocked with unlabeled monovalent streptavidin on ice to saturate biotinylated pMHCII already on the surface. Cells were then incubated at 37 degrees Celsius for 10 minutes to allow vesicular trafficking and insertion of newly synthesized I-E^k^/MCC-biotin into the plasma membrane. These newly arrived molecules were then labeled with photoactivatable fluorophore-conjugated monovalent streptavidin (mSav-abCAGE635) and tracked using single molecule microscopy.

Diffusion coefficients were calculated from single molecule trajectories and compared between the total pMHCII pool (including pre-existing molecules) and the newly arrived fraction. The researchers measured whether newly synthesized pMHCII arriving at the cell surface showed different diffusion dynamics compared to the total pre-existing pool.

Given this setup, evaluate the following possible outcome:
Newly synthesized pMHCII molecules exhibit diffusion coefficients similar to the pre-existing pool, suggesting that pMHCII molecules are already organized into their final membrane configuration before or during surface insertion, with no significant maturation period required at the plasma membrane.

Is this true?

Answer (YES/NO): YES